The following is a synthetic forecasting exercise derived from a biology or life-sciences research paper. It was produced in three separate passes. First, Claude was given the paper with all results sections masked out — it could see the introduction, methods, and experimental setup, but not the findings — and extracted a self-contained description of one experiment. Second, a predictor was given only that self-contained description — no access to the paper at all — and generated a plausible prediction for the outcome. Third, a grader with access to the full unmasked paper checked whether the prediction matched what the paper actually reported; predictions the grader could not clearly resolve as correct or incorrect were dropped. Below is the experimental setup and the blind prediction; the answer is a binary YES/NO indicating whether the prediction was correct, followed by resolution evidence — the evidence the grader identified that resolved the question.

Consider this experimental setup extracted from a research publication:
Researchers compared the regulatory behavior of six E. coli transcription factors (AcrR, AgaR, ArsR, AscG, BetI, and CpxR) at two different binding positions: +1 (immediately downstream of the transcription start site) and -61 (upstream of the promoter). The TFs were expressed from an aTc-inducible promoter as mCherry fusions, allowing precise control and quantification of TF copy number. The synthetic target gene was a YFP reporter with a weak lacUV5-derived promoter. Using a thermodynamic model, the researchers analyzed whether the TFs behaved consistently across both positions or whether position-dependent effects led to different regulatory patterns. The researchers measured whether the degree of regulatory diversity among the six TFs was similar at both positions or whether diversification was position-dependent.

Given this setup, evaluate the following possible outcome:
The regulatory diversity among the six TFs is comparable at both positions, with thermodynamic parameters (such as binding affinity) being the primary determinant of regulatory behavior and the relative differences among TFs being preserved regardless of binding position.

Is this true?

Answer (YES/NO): NO